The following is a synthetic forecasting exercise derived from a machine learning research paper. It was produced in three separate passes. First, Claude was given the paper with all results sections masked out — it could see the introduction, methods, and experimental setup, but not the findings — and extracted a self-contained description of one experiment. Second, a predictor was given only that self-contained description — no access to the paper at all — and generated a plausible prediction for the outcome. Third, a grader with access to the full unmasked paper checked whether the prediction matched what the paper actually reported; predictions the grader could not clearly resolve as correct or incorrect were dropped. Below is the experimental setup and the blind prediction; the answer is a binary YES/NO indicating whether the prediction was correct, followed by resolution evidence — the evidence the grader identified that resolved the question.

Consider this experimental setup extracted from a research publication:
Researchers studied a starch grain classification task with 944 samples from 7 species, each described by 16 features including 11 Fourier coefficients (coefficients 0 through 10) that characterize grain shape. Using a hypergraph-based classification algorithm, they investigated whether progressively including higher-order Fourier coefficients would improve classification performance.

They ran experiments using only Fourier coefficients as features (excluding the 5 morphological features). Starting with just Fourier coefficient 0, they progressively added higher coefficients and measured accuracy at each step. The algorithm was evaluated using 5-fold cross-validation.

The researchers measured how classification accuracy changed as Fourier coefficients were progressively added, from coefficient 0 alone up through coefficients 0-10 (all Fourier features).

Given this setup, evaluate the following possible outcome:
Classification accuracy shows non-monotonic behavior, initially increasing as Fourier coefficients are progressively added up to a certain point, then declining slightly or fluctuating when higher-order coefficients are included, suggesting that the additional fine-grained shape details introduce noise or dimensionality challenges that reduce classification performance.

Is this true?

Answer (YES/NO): YES